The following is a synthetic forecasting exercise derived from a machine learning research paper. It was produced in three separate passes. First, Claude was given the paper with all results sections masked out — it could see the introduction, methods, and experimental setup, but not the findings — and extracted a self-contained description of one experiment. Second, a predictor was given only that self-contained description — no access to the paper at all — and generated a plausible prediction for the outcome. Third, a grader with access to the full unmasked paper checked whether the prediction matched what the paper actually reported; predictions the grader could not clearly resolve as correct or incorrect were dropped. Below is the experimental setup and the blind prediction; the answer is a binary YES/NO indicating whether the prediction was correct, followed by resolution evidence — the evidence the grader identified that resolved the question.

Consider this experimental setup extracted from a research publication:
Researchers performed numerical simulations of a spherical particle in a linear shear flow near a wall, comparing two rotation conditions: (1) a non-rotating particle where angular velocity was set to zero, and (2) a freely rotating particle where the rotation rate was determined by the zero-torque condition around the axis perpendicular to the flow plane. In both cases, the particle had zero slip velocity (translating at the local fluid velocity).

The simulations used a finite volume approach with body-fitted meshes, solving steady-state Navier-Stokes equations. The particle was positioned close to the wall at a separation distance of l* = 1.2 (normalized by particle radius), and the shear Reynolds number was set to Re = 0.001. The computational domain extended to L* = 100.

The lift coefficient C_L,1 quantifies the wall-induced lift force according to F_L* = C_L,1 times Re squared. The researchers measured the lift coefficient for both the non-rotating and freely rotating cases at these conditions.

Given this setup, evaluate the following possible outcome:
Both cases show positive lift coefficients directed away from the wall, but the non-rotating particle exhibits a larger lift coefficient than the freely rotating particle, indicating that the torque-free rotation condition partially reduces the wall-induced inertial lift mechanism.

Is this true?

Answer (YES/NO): YES